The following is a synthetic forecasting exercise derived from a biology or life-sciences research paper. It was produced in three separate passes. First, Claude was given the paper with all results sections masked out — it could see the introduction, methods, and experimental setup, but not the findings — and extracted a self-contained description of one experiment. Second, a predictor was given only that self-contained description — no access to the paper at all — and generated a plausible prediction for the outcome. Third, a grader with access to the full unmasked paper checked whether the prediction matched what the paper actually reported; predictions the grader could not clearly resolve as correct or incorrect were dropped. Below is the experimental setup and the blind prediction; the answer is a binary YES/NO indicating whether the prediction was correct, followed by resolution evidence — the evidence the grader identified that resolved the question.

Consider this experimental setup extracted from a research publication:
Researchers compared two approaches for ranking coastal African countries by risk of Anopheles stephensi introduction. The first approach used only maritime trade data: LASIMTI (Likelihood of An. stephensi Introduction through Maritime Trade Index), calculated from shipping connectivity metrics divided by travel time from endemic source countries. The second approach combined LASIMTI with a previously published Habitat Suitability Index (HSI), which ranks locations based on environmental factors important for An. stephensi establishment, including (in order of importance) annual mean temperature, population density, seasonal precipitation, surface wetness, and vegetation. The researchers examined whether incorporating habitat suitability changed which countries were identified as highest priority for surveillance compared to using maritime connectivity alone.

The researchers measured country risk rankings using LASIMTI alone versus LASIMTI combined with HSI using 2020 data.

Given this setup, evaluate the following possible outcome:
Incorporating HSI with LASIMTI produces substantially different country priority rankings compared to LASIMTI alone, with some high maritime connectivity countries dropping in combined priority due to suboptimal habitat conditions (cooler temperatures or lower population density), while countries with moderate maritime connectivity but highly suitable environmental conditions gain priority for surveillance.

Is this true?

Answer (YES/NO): NO